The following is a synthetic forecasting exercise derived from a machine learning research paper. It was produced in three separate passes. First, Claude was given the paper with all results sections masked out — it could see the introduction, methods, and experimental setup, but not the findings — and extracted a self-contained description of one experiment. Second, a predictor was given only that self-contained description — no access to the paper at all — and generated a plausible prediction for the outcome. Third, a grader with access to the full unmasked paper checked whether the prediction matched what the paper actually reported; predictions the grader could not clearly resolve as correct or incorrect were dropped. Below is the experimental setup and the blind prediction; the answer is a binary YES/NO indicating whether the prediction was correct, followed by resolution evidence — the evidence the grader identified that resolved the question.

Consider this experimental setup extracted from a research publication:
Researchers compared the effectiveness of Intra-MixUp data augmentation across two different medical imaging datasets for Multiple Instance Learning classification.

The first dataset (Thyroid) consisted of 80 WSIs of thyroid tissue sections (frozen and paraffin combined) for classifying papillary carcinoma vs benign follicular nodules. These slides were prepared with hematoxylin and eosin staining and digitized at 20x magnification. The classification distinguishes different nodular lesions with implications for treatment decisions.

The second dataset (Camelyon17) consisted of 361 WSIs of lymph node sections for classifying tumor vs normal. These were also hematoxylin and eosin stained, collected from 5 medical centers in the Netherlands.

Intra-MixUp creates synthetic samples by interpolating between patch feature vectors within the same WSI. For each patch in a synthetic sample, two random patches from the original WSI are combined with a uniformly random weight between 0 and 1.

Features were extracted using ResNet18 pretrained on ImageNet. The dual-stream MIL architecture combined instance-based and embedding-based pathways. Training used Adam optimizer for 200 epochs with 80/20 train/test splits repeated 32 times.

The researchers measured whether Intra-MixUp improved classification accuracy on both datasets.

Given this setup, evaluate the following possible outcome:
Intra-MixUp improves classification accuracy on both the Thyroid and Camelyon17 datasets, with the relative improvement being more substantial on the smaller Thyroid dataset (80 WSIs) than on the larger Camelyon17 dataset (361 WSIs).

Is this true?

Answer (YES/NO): NO